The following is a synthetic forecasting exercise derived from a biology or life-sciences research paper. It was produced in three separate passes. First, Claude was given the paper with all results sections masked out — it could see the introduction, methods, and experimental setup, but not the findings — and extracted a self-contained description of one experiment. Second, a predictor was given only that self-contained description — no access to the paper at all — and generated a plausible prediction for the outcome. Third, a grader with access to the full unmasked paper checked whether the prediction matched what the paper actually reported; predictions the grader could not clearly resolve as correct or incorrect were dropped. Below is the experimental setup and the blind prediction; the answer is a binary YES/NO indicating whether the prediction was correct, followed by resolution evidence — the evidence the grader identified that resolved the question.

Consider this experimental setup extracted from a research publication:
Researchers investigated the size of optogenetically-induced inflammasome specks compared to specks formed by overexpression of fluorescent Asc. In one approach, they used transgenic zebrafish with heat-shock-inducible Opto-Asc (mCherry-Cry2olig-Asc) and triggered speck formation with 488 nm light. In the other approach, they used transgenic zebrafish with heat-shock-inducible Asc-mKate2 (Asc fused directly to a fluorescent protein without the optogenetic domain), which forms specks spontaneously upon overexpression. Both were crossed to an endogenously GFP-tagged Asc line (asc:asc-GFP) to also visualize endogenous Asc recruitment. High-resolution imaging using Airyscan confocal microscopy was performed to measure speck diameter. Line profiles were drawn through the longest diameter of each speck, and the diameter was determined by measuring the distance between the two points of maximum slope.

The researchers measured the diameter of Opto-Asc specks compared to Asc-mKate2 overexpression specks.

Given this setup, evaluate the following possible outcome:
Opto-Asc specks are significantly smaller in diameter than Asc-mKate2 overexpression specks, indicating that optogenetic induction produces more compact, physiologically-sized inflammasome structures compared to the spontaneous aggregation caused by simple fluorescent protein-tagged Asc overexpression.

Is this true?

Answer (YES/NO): NO